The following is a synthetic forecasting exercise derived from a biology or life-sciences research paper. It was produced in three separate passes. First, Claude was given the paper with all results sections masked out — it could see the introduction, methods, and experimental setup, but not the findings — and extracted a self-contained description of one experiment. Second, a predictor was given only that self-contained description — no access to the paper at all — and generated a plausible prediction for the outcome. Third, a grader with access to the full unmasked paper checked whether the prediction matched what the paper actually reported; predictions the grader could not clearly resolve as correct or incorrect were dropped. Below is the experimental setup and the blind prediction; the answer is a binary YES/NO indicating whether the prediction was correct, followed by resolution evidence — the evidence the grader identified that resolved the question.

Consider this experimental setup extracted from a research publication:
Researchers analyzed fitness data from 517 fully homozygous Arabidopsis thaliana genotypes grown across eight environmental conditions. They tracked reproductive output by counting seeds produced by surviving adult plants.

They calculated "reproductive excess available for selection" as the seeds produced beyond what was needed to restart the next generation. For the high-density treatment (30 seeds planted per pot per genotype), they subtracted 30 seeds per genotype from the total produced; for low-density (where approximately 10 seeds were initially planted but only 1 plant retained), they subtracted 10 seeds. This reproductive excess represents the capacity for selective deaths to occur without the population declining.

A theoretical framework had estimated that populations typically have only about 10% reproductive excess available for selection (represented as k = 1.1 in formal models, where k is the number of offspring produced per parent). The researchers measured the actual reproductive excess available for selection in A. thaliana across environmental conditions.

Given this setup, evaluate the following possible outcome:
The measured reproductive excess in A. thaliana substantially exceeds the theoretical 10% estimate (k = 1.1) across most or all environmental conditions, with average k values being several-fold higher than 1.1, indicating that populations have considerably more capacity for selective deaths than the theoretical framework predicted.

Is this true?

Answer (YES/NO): YES